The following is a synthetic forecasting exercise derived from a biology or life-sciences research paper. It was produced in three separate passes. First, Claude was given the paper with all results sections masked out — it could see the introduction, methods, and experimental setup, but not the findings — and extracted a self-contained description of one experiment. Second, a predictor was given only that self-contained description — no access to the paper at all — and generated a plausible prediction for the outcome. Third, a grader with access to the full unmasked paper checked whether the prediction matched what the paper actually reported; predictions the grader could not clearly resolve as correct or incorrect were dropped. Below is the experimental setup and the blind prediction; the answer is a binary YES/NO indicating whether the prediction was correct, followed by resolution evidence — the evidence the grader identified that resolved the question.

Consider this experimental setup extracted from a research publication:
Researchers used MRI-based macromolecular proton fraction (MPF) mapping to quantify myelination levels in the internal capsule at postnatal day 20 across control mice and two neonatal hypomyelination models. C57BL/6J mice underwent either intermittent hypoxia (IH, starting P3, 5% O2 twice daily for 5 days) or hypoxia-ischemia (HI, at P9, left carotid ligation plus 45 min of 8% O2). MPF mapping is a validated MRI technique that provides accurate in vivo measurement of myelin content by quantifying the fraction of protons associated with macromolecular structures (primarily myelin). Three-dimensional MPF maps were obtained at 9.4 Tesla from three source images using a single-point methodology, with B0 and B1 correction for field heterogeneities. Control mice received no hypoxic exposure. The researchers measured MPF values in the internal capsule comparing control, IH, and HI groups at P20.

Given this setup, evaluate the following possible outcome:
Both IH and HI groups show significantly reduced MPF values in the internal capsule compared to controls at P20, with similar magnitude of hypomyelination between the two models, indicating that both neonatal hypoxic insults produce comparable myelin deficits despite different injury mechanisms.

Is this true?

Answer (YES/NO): NO